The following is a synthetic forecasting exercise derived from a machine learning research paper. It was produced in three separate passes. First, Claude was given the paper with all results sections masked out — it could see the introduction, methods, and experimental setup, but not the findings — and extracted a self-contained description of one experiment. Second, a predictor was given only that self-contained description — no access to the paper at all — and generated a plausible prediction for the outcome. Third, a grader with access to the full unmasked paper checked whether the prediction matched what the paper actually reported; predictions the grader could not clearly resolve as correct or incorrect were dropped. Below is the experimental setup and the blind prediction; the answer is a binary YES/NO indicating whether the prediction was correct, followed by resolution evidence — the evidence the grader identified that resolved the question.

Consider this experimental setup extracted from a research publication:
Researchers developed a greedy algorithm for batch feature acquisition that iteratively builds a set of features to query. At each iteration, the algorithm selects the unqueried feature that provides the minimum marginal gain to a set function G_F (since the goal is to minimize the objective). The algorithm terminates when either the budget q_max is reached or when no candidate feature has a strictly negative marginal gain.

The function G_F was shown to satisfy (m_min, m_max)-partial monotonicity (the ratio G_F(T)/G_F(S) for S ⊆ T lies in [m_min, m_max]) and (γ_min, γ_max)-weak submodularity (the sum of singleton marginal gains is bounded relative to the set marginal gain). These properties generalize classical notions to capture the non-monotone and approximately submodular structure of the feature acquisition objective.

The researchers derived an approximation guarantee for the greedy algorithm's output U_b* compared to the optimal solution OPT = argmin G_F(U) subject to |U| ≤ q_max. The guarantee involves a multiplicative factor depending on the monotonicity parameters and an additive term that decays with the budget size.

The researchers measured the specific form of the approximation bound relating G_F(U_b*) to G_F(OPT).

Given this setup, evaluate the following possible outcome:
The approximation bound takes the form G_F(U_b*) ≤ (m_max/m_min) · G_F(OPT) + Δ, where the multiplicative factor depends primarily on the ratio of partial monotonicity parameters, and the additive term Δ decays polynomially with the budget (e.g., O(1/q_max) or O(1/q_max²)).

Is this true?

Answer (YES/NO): NO